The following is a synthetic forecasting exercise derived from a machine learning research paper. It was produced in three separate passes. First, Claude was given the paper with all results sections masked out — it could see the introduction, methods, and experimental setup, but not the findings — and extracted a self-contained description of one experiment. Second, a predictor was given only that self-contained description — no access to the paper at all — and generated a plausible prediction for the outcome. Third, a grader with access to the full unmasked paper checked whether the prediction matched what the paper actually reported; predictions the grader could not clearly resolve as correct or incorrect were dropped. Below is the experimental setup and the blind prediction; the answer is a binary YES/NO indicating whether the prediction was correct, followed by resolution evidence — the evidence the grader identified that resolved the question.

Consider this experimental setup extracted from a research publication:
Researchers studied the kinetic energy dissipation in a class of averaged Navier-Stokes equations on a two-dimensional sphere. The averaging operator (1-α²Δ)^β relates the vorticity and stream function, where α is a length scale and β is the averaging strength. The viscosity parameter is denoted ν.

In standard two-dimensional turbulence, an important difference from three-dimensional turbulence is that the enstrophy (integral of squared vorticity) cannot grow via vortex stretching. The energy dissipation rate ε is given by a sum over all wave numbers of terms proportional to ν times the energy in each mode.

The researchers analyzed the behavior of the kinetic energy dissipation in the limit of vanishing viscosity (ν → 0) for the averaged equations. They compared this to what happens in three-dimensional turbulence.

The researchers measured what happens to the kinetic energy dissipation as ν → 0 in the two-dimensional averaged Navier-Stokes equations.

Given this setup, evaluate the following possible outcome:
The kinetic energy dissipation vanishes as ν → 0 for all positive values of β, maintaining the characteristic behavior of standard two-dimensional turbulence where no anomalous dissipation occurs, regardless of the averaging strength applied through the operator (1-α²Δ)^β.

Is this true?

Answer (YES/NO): YES